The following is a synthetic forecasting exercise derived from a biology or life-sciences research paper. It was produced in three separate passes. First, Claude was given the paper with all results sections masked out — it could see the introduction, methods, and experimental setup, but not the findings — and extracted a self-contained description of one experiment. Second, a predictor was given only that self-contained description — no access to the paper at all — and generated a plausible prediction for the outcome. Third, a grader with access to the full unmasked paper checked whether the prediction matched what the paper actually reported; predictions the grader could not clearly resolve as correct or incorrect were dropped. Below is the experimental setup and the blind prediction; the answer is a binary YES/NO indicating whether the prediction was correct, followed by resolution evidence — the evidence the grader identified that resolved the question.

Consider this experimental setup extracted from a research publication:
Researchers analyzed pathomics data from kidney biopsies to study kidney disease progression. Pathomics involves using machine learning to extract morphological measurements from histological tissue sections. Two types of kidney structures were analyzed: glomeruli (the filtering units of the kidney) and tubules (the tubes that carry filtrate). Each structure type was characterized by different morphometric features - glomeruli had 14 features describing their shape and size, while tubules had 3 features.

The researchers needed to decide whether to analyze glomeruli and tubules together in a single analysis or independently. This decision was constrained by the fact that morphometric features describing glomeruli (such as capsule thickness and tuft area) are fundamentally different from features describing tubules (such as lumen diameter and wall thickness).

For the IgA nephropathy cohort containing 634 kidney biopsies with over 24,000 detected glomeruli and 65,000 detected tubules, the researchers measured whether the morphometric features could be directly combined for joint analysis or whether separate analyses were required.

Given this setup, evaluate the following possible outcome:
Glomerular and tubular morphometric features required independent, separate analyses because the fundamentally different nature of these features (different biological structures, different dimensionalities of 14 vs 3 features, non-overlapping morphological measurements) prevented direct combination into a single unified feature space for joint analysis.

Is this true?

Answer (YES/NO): YES